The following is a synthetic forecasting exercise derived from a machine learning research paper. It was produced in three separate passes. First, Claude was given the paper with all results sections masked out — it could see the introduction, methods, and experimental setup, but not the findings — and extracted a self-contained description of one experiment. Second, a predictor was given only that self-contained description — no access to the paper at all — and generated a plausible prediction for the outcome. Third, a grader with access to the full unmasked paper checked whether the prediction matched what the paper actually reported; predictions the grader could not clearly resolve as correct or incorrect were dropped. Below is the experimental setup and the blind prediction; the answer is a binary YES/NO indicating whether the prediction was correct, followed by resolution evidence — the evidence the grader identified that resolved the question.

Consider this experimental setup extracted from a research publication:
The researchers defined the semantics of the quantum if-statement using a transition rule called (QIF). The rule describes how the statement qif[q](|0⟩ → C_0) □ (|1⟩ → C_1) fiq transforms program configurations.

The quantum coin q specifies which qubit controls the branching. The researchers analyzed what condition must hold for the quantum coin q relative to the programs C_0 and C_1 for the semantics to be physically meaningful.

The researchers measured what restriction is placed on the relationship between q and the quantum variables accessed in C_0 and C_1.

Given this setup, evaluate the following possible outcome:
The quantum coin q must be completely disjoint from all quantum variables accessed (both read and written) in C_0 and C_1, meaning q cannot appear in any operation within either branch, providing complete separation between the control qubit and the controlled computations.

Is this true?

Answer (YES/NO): YES